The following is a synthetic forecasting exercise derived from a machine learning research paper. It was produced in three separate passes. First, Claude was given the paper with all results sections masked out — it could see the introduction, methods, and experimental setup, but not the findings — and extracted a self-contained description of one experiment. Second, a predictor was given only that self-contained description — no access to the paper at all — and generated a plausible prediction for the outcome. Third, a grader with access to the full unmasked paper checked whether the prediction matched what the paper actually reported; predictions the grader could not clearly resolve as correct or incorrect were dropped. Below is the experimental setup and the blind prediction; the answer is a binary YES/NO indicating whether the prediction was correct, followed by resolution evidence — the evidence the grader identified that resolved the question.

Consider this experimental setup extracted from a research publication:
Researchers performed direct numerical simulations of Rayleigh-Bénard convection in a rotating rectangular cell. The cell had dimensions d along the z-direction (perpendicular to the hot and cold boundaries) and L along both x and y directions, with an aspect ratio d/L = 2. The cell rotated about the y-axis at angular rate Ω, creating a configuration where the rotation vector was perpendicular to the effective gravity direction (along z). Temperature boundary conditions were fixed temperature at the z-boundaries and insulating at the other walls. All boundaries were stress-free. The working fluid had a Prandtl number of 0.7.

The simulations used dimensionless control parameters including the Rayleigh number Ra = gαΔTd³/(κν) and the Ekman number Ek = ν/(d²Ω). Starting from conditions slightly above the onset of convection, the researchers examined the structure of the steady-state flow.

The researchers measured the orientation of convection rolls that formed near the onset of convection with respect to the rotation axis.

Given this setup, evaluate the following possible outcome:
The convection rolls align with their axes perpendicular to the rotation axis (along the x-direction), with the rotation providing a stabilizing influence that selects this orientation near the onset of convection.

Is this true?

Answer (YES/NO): NO